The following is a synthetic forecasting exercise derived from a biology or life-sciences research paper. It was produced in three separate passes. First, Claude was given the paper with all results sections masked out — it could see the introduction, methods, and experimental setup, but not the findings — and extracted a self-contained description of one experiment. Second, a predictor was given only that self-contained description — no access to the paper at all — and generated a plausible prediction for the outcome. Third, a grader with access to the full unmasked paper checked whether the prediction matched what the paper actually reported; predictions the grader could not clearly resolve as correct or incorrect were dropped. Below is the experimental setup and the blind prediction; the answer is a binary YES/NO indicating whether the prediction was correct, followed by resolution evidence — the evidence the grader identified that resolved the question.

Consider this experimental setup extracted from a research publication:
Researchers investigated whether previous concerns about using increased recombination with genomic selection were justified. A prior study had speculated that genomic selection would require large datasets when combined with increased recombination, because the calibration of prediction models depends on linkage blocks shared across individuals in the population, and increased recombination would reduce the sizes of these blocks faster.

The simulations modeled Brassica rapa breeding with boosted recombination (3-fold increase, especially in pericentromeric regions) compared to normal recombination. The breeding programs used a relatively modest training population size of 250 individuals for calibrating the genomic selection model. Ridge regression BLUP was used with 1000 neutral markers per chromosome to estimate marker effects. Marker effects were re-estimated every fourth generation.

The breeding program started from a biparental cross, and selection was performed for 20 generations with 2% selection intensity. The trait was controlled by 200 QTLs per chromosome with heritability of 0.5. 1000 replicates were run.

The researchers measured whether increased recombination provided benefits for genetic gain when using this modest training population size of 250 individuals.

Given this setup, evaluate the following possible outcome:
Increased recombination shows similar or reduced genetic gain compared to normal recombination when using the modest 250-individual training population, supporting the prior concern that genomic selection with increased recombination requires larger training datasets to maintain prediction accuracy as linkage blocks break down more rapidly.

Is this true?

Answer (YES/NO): NO